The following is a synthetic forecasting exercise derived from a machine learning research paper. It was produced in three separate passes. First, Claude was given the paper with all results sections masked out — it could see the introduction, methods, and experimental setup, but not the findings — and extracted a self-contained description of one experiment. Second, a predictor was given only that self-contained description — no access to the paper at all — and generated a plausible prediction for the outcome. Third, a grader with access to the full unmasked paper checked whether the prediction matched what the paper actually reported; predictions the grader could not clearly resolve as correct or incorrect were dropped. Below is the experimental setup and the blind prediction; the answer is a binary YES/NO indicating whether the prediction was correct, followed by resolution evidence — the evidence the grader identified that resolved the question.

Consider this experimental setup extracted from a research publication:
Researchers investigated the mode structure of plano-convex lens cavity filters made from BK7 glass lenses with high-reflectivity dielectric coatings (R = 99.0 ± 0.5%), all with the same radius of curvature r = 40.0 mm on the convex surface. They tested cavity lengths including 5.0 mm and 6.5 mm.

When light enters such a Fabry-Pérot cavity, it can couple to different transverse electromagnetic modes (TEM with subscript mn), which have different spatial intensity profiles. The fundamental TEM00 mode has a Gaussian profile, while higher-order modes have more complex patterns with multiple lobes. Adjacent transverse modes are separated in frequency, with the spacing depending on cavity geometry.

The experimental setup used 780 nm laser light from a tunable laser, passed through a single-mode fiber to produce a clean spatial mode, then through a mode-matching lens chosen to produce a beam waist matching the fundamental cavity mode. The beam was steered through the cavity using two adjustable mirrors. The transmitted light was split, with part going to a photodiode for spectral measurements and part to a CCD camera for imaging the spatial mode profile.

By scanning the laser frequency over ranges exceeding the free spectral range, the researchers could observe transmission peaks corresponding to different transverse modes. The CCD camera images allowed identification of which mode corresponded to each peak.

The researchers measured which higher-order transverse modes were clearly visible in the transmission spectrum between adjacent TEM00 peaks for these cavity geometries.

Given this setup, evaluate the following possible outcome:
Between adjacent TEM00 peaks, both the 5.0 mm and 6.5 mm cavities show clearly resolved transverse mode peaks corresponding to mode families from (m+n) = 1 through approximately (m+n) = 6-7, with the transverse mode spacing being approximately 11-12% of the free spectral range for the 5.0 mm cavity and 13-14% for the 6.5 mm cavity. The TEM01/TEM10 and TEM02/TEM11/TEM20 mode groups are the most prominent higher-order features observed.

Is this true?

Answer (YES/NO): NO